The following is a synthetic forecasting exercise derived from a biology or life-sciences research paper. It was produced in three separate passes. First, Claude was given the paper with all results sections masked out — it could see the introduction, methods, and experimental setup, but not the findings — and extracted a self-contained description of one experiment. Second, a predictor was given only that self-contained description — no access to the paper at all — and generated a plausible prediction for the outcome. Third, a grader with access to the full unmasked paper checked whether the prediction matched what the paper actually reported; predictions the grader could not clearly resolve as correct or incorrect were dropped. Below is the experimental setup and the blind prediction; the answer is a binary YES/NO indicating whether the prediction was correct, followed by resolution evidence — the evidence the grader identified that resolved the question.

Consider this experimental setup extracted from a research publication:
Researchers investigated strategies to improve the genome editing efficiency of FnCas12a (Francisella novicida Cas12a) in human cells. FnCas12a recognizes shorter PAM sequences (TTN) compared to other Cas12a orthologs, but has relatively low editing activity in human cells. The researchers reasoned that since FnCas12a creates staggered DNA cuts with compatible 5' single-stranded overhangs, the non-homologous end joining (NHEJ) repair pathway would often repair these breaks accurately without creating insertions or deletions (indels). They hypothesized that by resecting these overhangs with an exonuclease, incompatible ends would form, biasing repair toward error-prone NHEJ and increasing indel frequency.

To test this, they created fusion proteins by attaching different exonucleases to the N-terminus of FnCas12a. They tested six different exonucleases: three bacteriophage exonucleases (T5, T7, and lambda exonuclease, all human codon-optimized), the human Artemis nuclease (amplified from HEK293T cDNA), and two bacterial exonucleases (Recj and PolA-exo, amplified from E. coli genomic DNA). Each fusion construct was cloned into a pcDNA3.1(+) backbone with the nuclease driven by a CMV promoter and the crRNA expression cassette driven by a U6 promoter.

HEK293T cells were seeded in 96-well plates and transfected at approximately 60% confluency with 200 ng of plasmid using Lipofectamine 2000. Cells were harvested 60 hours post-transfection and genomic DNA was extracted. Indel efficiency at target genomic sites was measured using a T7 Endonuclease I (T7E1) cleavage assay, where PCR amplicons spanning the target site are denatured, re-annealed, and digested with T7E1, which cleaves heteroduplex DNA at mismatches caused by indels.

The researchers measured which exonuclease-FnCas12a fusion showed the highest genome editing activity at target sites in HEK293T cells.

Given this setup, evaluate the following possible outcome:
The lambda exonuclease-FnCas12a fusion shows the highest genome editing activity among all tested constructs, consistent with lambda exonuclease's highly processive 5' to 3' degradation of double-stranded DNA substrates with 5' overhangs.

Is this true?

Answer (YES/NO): NO